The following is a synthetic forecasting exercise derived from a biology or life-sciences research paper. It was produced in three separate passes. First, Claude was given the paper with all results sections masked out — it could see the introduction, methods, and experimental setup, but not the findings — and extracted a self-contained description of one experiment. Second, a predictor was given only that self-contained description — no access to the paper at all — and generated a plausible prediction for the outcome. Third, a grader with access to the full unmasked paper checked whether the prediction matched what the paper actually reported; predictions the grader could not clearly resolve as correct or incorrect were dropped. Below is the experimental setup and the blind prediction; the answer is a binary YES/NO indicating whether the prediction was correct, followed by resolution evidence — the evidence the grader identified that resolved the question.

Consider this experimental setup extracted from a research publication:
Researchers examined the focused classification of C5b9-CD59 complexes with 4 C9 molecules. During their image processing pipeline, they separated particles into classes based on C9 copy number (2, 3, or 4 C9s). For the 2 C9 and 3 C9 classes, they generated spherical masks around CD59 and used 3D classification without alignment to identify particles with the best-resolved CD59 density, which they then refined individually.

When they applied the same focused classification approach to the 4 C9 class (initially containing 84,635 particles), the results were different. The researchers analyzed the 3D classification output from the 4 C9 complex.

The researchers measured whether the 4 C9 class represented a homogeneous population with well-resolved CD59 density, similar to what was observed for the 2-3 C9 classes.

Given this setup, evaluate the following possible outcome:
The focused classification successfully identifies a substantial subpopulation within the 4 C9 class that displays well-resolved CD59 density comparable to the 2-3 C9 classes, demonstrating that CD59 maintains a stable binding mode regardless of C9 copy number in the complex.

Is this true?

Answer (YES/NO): NO